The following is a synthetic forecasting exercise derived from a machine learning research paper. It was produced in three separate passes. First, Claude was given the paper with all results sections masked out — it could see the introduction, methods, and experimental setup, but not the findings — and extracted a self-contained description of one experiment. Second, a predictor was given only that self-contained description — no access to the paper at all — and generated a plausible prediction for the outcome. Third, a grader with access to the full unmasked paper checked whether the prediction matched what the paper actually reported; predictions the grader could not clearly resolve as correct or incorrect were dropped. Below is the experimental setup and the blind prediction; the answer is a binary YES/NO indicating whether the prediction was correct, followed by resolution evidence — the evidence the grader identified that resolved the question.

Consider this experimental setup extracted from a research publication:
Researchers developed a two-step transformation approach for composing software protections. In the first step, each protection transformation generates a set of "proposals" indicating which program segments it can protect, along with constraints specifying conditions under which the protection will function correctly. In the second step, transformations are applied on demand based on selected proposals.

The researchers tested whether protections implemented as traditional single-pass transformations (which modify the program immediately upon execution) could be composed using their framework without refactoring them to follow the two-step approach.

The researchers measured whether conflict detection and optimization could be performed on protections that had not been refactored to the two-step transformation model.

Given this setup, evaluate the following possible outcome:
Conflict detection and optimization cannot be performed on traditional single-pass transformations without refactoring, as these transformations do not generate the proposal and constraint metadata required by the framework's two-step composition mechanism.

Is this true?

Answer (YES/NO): YES